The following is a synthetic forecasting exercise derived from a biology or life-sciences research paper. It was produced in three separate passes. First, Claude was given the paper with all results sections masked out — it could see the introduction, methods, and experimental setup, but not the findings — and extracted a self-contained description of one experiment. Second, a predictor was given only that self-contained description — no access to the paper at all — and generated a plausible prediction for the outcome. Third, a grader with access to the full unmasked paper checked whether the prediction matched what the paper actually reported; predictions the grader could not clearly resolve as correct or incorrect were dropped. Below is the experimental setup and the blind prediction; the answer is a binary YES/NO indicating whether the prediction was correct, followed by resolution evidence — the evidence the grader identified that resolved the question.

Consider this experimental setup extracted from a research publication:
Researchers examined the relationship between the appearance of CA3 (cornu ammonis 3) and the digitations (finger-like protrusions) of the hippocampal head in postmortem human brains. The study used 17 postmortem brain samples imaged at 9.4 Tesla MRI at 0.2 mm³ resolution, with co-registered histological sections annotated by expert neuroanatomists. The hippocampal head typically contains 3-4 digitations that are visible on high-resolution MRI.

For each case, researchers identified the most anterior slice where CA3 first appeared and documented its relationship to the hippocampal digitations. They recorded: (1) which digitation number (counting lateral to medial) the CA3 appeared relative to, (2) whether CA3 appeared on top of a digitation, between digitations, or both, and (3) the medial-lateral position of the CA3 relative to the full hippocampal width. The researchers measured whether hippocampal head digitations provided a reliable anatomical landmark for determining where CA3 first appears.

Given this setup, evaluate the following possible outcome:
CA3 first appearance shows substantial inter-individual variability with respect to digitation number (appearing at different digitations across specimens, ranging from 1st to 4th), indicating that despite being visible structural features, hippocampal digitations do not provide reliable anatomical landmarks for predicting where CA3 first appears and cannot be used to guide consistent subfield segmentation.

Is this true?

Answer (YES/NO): YES